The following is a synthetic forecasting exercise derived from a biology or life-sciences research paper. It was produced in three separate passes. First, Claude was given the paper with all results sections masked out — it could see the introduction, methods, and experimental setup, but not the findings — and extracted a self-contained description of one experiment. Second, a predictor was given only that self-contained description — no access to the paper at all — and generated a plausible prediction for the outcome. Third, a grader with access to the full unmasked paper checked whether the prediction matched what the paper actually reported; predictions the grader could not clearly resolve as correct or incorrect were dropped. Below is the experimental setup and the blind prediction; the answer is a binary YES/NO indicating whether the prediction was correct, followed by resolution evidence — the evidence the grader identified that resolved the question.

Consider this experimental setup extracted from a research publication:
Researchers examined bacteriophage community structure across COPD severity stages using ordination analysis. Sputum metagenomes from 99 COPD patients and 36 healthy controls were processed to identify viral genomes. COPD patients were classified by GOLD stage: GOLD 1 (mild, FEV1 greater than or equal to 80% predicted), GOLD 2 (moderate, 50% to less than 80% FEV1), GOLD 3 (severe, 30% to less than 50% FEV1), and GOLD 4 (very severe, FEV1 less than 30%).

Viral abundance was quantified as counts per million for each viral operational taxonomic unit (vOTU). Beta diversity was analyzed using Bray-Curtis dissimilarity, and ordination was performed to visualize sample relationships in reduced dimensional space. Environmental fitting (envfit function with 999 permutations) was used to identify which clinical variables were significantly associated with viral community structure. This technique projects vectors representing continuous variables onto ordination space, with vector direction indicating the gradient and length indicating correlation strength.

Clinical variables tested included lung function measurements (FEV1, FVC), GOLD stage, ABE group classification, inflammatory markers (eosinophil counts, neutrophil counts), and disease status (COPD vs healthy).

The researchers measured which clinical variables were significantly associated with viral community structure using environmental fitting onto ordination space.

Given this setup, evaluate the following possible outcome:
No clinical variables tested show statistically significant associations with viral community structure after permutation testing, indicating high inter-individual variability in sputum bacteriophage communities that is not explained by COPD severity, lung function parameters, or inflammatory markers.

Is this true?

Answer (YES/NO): NO